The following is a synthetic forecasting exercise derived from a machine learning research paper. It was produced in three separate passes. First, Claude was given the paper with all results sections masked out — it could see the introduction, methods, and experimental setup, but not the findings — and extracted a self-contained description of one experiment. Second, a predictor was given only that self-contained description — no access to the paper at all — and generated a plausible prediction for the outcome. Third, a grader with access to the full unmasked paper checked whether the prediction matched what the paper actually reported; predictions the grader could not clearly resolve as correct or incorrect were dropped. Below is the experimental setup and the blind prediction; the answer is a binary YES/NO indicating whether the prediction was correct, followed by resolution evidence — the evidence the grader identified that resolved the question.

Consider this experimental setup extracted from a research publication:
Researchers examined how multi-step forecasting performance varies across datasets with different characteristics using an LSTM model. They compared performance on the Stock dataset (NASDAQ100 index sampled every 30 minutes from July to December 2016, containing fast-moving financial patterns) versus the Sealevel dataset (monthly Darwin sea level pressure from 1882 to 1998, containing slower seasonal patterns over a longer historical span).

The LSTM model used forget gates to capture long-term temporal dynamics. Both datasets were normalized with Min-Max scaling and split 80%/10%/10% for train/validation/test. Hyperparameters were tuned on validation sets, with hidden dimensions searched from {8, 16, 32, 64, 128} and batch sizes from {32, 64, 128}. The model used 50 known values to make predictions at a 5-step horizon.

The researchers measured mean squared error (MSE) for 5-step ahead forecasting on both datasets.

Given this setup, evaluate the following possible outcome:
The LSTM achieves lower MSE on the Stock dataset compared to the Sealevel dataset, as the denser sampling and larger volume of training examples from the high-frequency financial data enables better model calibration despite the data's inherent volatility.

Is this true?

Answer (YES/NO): NO